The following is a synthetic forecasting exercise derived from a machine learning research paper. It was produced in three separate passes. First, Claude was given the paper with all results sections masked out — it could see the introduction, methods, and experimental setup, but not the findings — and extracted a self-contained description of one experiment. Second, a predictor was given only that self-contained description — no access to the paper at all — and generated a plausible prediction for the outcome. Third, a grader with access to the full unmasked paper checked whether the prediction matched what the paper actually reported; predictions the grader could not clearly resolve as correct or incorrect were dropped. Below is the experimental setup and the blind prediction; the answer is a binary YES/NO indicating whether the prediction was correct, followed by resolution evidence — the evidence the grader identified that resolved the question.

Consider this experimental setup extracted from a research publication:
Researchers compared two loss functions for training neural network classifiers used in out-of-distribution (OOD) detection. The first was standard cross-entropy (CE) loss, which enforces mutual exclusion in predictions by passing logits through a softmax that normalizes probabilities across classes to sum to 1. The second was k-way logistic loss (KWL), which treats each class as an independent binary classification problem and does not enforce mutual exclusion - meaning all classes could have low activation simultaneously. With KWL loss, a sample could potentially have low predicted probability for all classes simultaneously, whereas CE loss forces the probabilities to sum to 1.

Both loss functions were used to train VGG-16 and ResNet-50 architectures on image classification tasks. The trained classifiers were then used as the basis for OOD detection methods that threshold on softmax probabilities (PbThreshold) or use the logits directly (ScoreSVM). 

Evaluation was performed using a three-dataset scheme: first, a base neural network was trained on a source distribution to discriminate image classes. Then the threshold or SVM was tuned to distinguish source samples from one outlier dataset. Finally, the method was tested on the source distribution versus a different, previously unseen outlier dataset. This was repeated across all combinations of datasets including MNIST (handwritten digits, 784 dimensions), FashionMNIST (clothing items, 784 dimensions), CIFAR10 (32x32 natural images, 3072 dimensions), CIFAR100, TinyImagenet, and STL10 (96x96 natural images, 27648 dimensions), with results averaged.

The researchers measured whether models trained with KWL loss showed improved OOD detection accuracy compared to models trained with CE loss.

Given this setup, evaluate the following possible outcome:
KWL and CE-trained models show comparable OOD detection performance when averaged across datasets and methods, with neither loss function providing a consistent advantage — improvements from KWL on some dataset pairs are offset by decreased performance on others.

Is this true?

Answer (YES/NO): NO